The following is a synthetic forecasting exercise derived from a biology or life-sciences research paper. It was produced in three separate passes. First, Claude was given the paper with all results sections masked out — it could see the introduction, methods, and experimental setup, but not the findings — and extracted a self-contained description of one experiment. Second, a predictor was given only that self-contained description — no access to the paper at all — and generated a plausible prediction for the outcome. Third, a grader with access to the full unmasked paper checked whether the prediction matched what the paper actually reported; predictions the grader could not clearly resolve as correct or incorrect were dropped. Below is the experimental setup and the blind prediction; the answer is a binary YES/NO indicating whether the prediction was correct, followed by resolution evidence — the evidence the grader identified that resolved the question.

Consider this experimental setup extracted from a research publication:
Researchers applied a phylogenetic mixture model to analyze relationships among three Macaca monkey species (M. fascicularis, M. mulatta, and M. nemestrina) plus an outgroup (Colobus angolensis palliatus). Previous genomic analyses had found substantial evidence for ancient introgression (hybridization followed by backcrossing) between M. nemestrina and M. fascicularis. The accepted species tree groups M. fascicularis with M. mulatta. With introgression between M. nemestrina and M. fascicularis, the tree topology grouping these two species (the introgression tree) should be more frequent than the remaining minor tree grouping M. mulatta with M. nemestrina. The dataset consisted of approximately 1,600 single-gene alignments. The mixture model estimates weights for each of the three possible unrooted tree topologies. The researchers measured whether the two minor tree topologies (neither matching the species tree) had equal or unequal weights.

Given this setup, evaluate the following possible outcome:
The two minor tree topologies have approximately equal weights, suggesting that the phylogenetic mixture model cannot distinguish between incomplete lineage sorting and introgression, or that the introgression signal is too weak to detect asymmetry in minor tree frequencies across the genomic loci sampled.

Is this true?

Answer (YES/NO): NO